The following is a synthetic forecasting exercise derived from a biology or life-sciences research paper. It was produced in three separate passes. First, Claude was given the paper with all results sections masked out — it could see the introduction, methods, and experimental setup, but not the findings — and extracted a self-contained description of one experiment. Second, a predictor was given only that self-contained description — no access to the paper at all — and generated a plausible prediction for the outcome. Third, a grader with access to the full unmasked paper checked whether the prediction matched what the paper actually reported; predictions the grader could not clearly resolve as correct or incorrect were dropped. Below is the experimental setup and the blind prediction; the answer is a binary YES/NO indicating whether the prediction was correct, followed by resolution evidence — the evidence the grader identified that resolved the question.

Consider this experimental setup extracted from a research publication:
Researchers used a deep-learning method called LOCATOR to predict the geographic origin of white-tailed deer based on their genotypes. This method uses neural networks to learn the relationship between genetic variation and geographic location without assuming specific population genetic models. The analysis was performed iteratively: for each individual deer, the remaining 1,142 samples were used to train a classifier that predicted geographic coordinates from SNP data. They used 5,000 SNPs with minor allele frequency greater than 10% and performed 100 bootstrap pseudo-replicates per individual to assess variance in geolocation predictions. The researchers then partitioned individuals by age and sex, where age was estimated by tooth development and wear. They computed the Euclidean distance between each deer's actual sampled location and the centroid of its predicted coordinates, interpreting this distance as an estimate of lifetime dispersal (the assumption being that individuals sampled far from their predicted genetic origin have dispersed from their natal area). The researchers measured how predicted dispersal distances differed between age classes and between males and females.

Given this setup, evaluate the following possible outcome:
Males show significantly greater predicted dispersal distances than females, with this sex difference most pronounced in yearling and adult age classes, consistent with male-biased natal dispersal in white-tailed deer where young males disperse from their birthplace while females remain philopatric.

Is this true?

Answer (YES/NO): NO